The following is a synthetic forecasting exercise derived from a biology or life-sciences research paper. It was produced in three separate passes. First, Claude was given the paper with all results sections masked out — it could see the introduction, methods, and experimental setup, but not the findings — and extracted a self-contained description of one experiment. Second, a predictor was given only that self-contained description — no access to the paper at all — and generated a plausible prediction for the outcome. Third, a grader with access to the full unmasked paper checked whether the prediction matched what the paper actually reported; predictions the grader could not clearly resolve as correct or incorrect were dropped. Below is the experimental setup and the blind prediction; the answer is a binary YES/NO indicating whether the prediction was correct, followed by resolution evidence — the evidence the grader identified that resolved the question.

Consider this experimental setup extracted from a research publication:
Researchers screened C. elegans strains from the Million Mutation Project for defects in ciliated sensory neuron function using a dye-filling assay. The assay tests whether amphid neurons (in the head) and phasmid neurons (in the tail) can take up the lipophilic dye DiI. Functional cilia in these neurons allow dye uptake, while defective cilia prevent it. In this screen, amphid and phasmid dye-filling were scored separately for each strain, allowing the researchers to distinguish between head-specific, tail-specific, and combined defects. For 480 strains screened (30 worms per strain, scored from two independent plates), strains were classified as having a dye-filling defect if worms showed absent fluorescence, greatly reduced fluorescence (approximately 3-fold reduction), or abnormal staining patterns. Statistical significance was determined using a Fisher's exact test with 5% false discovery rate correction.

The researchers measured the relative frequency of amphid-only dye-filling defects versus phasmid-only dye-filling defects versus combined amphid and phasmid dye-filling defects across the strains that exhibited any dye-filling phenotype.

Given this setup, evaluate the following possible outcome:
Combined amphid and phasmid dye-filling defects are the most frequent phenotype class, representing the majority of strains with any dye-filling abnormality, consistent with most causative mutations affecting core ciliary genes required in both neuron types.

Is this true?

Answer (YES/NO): NO